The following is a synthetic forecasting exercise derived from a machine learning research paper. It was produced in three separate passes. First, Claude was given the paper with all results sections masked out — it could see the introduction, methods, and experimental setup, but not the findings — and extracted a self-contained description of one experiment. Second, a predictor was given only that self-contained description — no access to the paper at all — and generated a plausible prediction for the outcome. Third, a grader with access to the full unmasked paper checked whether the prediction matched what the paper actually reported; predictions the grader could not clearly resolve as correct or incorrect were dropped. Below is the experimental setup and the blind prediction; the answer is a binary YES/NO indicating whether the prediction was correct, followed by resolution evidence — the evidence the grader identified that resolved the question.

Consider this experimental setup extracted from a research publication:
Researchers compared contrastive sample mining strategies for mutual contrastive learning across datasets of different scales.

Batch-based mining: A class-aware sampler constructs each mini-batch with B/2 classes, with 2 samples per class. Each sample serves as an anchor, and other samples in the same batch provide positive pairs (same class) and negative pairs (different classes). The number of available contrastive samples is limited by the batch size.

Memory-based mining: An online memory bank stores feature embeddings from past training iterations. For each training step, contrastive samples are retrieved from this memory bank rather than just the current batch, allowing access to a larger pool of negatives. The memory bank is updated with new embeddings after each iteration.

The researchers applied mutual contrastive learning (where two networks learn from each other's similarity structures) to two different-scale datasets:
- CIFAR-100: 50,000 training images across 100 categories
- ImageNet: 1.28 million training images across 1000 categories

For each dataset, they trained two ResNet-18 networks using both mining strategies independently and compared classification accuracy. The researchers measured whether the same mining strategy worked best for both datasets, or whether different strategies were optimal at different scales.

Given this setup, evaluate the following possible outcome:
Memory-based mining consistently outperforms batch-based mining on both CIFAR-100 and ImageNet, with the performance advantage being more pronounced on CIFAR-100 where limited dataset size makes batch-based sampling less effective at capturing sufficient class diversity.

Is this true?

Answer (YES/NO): NO